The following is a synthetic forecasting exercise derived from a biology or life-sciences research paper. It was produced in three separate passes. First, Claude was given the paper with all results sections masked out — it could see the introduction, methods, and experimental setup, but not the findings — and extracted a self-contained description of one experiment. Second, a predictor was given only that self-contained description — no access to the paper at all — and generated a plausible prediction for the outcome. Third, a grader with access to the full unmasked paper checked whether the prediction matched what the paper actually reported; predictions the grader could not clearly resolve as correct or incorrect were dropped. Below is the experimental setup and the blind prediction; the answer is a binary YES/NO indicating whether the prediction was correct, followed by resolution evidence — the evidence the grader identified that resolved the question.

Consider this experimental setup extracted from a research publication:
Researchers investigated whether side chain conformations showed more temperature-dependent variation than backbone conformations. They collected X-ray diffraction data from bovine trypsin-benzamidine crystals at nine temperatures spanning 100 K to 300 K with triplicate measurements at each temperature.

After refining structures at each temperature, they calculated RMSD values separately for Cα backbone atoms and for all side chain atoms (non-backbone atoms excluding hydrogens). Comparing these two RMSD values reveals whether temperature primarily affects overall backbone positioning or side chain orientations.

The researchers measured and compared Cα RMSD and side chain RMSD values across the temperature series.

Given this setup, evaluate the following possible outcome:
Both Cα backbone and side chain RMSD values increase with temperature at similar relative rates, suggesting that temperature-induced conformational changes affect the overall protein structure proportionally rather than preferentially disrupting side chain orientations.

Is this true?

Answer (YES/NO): NO